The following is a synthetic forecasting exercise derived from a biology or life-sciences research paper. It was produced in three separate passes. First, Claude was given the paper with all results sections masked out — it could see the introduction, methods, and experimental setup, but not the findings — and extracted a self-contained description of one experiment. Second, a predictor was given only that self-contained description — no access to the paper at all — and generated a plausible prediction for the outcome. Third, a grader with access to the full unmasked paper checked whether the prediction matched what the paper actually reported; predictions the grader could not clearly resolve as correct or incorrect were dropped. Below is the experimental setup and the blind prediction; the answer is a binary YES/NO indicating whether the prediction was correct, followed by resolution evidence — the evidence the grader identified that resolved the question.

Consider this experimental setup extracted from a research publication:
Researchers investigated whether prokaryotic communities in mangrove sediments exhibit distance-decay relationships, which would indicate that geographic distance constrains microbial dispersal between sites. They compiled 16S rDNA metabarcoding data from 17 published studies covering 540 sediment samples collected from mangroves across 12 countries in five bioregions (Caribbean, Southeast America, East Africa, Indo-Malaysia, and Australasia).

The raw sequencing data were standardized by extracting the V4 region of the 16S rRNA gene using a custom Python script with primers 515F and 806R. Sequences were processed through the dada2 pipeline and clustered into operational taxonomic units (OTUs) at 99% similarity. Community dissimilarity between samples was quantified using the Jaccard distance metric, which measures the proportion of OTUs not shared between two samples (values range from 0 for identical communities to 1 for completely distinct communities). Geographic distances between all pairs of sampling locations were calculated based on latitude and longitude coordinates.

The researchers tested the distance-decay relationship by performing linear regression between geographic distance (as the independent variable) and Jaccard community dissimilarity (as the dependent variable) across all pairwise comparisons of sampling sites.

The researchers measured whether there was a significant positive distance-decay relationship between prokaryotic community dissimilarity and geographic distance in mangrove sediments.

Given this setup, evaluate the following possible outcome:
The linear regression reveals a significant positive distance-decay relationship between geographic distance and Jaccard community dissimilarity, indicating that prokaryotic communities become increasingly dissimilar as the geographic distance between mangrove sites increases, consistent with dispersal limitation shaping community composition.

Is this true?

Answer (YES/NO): YES